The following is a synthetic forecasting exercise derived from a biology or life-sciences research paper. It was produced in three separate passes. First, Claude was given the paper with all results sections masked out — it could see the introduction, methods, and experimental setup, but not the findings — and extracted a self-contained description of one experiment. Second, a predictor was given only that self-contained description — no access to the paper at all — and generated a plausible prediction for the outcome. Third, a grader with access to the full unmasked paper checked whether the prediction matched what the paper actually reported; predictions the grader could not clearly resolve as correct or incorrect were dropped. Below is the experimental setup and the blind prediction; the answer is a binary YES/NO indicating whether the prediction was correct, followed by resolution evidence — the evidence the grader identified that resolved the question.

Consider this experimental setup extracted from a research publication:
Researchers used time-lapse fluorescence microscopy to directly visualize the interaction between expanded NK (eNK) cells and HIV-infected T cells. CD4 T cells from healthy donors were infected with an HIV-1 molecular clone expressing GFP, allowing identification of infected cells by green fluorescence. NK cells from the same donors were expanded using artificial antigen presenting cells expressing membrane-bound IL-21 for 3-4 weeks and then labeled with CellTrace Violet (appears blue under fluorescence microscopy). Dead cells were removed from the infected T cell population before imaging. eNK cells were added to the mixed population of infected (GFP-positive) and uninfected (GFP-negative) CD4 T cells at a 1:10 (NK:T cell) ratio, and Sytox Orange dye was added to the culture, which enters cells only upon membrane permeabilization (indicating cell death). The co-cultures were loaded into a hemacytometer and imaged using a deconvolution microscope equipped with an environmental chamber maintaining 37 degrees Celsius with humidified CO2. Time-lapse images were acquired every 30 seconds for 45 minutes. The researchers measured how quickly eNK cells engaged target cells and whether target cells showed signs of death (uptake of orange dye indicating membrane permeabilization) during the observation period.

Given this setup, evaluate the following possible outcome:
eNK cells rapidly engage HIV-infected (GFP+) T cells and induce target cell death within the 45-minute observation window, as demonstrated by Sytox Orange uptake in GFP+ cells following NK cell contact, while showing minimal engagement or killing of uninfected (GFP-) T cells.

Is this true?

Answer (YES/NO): NO